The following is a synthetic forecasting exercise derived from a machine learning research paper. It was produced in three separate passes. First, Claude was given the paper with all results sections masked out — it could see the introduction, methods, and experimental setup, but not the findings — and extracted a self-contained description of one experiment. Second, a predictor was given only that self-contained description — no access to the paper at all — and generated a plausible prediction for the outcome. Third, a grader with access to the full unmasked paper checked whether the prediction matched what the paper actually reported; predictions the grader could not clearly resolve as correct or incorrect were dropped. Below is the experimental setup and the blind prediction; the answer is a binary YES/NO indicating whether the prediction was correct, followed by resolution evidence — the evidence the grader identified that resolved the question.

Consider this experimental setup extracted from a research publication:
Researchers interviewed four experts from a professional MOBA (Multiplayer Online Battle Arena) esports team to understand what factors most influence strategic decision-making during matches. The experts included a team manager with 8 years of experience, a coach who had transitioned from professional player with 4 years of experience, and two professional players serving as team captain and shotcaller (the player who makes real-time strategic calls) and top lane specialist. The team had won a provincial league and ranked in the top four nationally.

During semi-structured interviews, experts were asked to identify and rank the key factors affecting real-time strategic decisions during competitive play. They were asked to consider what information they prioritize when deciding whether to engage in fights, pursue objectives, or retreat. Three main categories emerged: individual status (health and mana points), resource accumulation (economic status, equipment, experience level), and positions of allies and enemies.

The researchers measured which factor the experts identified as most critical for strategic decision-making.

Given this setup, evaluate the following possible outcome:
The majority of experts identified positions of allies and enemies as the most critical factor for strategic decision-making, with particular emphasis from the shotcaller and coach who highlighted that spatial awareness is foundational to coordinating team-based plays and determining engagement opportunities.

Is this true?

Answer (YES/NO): NO